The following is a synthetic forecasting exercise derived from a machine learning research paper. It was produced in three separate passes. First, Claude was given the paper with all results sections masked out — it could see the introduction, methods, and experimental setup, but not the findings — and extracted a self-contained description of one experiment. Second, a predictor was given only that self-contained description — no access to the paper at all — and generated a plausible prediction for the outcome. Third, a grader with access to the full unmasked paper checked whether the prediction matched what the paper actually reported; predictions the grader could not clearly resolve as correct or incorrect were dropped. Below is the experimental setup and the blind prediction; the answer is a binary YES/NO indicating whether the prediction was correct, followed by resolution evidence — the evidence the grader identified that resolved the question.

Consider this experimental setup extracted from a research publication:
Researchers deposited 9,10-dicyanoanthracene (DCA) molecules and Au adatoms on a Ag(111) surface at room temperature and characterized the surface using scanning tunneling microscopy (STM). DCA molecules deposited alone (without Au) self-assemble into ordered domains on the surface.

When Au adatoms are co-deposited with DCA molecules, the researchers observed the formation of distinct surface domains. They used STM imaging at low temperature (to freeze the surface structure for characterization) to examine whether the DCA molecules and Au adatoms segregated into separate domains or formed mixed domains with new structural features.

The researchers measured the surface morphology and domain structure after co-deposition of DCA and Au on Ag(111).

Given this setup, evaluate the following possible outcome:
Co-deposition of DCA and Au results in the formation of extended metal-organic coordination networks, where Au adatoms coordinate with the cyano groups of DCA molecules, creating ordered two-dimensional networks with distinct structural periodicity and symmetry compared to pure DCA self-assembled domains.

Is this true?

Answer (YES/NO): NO